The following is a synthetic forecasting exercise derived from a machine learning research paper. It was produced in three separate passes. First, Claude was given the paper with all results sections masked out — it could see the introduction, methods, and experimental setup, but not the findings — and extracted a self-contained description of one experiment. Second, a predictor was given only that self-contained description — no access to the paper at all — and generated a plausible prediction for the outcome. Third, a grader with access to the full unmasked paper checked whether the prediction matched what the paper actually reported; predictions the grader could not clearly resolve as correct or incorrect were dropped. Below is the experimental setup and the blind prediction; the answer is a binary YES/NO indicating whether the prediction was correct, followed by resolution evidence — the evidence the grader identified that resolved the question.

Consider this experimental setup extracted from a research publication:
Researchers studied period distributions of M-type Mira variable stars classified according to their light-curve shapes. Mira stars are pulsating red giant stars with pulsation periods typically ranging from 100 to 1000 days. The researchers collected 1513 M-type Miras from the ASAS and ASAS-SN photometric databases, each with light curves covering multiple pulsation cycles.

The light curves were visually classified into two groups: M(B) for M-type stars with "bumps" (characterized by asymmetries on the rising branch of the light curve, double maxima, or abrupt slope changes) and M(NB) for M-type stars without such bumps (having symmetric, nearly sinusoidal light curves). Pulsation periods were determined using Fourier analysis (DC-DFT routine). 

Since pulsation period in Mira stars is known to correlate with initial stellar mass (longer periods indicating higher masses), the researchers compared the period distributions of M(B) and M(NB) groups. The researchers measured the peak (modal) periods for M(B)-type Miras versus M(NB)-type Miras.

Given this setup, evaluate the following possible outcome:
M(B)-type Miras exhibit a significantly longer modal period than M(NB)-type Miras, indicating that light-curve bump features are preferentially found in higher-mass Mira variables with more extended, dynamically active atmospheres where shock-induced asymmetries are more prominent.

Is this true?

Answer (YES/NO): YES